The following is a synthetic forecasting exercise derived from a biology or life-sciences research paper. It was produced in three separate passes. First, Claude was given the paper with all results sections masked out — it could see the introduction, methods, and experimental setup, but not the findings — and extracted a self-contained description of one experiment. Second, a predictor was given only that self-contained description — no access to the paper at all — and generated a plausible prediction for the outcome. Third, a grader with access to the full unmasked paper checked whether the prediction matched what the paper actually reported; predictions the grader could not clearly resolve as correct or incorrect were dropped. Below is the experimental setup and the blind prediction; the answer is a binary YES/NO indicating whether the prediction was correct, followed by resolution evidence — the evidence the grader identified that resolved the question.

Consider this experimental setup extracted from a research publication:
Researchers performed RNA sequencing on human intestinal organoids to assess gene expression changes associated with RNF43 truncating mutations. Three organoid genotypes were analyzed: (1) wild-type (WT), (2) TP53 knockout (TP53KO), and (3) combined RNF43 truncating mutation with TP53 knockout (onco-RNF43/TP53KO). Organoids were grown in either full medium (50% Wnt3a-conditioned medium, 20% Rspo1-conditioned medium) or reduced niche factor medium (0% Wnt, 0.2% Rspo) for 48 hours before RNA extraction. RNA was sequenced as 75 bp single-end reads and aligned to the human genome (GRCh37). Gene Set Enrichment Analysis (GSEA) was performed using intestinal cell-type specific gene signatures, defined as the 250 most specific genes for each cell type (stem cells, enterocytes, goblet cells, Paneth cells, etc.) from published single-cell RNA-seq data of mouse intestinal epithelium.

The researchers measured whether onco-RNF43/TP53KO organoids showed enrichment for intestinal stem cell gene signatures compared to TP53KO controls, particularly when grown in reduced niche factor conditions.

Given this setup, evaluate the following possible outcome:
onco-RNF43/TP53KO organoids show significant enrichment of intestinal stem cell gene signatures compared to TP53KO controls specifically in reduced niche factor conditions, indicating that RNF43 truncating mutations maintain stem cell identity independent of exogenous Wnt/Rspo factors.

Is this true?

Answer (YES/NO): NO